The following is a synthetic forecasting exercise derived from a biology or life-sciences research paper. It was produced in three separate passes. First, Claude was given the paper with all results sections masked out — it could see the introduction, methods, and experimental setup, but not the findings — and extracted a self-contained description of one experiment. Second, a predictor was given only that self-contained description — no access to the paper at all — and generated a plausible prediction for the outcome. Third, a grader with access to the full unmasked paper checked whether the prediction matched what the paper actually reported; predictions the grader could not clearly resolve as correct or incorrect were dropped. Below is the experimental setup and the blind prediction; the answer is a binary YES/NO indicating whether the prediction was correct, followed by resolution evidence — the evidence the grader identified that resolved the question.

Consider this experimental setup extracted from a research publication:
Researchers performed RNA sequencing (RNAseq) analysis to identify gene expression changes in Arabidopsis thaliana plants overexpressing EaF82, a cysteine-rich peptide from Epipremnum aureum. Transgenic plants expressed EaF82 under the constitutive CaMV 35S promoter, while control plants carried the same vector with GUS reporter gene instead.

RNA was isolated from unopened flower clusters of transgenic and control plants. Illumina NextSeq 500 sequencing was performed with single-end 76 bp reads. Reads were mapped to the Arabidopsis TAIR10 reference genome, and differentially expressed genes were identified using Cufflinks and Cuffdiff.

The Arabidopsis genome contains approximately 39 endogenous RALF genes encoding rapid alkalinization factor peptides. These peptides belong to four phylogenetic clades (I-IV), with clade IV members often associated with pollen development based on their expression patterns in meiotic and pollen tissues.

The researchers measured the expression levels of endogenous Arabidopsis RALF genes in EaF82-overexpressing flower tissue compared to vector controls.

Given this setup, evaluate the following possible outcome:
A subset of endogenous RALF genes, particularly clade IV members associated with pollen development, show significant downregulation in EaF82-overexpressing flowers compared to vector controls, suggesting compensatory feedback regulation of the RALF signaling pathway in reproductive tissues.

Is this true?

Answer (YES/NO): YES